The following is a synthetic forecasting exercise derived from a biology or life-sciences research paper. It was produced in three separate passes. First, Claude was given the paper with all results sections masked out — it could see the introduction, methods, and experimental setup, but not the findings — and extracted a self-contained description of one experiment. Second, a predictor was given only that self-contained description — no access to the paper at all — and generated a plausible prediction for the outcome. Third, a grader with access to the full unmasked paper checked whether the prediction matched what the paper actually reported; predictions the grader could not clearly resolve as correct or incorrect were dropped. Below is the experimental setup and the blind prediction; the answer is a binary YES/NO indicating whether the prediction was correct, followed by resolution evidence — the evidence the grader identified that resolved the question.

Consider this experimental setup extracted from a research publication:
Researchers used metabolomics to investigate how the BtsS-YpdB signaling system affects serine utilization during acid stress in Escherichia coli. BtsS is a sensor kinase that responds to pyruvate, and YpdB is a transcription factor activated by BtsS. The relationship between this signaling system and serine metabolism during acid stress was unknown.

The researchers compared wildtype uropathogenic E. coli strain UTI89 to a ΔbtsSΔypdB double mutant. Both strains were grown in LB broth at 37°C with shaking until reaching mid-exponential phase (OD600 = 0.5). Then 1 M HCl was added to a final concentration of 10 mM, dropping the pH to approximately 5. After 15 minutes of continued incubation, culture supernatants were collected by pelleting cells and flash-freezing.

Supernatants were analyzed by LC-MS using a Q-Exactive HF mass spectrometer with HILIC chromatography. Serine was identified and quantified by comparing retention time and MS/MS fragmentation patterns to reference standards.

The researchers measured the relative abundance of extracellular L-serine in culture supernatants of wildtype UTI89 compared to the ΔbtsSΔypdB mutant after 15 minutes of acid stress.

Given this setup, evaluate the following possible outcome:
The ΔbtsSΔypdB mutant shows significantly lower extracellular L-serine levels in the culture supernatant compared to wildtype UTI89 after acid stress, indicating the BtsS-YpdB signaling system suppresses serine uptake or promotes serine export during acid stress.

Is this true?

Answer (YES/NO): NO